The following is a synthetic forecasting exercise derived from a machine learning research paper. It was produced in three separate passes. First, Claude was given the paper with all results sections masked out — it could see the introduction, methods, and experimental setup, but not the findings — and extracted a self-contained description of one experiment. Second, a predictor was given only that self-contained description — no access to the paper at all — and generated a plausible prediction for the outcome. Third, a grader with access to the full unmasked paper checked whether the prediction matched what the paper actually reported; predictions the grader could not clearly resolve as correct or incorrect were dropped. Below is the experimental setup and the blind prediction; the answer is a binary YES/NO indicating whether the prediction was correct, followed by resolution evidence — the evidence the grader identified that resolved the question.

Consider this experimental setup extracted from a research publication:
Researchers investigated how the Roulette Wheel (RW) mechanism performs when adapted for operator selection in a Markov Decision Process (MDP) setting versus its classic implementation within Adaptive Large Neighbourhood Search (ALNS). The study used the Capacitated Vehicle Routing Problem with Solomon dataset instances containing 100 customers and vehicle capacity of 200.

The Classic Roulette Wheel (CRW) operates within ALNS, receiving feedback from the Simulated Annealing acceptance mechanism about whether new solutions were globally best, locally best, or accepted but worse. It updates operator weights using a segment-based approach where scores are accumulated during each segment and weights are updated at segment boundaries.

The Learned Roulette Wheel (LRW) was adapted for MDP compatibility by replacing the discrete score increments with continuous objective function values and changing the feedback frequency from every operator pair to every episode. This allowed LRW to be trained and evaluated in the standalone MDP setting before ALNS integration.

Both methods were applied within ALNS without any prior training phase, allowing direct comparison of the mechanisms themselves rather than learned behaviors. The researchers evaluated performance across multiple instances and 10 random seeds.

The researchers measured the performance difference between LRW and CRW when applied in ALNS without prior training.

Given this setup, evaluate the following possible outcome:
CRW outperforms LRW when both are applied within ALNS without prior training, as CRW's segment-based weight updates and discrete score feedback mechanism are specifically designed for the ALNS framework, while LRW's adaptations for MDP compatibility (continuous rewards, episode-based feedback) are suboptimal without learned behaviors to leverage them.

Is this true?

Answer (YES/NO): NO